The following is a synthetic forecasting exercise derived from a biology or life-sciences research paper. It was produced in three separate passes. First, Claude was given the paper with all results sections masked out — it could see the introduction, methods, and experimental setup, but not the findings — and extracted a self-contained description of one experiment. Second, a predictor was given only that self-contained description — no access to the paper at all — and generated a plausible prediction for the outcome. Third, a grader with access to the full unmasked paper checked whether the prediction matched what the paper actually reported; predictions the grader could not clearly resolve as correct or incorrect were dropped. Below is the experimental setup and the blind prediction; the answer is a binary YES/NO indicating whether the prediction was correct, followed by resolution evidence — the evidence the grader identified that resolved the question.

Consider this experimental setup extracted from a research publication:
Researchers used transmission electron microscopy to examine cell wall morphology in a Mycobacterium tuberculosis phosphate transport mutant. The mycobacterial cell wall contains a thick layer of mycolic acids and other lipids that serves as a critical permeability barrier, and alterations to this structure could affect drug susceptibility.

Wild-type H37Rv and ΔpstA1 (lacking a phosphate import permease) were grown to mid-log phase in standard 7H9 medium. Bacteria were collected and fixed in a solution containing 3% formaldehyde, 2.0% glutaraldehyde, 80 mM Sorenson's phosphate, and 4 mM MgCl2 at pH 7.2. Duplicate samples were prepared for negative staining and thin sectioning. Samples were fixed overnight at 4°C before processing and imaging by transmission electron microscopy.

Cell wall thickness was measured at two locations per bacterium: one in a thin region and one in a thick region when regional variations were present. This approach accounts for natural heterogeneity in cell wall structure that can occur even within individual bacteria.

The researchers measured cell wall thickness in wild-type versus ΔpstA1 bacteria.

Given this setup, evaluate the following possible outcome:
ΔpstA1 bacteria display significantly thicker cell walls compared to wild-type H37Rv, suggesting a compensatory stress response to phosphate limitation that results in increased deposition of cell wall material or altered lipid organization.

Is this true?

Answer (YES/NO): NO